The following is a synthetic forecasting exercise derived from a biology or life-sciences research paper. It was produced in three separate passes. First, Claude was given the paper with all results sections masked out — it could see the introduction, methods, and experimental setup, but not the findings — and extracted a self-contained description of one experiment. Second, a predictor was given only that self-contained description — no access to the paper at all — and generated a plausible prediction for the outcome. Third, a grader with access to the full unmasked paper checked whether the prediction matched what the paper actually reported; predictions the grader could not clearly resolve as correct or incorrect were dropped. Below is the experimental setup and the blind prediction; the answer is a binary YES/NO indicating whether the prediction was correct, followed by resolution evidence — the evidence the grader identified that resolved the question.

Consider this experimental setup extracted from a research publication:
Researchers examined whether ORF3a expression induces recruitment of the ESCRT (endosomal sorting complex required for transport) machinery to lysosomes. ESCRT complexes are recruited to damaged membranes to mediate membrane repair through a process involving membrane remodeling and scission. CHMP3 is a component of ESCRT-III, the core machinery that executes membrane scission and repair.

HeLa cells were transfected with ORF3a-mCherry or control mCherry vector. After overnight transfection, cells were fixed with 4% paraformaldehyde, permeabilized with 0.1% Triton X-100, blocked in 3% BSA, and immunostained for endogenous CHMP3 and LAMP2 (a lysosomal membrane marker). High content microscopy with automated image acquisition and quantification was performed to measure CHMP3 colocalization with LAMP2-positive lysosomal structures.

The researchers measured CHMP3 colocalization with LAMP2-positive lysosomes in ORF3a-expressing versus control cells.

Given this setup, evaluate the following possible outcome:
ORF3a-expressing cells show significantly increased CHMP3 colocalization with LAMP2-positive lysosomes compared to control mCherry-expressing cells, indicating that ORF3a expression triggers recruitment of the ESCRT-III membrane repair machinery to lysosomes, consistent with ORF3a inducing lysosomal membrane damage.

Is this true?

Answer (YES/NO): YES